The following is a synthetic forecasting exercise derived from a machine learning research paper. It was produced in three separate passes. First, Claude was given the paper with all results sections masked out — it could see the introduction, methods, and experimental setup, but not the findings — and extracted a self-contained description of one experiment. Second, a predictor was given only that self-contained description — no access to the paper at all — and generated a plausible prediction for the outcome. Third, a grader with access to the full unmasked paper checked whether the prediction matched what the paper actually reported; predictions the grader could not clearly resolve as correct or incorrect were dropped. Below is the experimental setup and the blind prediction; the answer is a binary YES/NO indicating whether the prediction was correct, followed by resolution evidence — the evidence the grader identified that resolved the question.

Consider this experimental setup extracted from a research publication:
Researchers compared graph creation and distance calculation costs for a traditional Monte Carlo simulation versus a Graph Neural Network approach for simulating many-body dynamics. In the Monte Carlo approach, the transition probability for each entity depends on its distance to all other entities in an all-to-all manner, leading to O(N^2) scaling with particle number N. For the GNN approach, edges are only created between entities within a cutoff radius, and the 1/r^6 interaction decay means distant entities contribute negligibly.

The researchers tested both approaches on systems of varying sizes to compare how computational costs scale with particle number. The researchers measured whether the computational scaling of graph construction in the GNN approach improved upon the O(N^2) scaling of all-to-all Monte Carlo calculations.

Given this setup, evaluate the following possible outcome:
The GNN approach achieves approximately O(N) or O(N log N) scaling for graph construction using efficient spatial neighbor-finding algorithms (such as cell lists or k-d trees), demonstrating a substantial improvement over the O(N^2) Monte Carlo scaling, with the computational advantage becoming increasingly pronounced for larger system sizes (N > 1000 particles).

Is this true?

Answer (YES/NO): NO